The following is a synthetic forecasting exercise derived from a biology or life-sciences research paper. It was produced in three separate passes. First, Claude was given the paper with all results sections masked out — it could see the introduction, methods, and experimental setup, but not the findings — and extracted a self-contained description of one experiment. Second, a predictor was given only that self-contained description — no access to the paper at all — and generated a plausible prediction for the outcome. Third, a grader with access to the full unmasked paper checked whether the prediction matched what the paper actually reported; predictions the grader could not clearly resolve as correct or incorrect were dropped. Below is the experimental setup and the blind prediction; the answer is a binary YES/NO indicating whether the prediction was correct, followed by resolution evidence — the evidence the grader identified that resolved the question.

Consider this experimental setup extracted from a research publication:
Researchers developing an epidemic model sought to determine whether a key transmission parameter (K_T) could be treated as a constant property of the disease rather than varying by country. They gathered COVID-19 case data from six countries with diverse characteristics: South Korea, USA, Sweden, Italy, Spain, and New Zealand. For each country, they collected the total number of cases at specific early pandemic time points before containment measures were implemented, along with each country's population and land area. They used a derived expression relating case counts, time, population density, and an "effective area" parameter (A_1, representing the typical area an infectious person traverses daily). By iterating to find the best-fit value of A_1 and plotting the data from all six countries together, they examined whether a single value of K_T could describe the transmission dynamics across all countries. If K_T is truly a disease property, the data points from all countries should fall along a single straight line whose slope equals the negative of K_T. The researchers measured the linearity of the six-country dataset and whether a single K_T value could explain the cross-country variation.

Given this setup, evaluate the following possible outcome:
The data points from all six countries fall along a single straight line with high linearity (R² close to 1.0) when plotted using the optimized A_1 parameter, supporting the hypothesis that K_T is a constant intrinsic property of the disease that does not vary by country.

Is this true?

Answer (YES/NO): YES